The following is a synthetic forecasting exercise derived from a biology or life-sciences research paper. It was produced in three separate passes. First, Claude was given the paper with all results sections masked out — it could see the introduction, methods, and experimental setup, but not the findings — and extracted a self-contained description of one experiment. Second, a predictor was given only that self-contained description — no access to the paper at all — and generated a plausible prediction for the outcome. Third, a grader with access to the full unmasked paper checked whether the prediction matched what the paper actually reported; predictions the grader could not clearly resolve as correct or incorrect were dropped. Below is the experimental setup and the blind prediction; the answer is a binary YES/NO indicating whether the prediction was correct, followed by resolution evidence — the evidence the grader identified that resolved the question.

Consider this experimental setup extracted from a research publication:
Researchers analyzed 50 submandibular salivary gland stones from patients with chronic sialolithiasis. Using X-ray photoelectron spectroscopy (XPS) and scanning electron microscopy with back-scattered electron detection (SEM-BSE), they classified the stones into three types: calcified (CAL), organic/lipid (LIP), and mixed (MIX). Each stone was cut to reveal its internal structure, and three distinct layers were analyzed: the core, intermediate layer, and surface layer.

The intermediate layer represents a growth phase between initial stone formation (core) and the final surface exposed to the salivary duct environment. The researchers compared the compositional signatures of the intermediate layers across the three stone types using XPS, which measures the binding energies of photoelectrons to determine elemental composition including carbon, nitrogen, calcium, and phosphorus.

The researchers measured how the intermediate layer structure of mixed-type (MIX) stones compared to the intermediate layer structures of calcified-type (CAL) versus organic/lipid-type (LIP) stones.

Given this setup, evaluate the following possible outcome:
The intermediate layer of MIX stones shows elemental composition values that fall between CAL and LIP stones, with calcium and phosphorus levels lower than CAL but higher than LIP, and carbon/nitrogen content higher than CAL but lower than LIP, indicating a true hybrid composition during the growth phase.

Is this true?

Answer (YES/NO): NO